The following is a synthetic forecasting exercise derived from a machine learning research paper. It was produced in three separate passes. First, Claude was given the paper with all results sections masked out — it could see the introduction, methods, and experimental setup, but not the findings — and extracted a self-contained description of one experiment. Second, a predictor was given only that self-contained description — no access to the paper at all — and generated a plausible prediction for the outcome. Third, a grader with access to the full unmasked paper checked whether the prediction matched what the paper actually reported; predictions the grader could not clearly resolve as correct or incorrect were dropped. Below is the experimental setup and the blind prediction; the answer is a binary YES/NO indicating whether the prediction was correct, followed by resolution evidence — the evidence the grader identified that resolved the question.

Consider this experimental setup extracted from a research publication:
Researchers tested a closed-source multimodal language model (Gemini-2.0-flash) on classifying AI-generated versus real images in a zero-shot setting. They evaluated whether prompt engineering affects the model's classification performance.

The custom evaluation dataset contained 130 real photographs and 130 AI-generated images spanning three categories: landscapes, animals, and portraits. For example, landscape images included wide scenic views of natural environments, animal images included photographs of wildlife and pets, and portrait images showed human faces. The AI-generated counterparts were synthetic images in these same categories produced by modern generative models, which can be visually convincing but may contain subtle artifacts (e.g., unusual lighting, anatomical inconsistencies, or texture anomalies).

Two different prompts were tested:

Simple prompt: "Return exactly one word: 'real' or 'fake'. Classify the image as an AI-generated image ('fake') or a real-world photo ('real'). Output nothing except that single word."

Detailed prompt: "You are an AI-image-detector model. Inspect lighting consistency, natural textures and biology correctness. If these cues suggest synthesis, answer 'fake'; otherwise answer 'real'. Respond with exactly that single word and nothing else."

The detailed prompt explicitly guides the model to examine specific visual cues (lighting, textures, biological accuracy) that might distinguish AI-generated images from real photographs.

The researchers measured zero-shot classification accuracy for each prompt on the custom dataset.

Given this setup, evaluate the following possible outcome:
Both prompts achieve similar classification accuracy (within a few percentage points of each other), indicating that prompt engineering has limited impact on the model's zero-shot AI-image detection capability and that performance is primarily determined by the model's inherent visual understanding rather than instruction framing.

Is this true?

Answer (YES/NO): NO